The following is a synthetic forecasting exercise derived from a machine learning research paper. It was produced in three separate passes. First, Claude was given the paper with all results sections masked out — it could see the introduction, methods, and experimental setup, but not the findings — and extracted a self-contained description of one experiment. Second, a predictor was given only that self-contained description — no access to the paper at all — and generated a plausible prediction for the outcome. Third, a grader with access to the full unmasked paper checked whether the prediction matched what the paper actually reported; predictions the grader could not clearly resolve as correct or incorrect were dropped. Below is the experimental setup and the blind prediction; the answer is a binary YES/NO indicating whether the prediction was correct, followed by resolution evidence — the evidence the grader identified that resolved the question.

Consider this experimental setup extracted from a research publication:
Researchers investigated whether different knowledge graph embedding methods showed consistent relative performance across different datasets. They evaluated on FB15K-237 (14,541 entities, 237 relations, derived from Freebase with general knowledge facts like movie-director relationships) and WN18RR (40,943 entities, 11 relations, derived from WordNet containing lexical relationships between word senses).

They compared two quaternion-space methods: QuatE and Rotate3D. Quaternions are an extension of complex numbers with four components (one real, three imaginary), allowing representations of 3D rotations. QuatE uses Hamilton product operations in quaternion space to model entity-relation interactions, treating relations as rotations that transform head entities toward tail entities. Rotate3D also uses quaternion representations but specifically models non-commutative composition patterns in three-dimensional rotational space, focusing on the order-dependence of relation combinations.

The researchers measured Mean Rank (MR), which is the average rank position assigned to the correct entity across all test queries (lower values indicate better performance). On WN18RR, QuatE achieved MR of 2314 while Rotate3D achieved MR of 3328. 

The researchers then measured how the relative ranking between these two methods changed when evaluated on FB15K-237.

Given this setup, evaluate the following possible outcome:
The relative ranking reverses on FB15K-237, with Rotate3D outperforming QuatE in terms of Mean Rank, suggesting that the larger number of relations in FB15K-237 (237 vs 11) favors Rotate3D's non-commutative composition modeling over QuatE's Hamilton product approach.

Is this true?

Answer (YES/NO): NO